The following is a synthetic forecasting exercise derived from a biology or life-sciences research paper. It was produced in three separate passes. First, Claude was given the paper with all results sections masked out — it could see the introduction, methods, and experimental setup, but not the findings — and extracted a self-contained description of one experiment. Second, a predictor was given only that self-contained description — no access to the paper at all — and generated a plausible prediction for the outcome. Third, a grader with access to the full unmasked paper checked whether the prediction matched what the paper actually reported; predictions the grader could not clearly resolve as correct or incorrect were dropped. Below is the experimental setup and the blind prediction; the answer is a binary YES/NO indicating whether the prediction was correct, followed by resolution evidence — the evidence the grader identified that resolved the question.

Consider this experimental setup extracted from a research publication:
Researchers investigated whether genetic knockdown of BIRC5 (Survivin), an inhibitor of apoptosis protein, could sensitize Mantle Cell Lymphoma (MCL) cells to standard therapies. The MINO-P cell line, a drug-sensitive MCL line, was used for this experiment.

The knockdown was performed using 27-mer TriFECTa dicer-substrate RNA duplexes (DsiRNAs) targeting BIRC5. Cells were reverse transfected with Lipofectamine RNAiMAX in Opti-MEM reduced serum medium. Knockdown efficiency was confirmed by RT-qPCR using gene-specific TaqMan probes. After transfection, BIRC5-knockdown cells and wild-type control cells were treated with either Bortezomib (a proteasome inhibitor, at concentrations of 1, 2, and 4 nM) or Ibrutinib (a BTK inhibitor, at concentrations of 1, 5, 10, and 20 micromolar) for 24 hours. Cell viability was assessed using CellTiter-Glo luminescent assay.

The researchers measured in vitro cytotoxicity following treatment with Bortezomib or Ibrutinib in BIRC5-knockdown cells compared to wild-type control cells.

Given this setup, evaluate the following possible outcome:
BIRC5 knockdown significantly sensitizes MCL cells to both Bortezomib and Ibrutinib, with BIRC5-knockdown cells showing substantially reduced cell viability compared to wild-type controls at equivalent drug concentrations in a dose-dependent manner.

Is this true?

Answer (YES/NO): NO